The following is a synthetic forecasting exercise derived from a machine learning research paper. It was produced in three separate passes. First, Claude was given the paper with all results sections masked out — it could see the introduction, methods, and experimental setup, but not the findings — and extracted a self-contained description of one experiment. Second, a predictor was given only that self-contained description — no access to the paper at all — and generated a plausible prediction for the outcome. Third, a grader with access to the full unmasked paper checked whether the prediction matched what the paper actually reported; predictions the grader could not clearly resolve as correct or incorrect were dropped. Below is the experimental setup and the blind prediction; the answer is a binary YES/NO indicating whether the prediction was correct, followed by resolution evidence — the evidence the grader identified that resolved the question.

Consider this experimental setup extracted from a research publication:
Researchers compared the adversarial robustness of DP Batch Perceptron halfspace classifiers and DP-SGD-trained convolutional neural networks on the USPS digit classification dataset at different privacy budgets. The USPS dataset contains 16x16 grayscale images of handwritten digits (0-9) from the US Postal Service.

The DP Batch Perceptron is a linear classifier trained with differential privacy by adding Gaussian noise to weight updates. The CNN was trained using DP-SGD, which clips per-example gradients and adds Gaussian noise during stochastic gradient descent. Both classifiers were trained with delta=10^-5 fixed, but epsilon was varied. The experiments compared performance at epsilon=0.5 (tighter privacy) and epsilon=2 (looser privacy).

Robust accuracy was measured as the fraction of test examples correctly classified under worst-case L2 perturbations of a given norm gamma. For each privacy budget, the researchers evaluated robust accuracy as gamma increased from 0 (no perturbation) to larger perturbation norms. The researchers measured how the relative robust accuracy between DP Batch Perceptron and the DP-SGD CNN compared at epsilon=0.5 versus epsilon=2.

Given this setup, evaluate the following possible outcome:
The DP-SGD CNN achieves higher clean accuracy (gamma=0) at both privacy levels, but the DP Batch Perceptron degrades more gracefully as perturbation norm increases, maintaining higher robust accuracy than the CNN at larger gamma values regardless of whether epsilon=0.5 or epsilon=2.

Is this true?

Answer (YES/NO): NO